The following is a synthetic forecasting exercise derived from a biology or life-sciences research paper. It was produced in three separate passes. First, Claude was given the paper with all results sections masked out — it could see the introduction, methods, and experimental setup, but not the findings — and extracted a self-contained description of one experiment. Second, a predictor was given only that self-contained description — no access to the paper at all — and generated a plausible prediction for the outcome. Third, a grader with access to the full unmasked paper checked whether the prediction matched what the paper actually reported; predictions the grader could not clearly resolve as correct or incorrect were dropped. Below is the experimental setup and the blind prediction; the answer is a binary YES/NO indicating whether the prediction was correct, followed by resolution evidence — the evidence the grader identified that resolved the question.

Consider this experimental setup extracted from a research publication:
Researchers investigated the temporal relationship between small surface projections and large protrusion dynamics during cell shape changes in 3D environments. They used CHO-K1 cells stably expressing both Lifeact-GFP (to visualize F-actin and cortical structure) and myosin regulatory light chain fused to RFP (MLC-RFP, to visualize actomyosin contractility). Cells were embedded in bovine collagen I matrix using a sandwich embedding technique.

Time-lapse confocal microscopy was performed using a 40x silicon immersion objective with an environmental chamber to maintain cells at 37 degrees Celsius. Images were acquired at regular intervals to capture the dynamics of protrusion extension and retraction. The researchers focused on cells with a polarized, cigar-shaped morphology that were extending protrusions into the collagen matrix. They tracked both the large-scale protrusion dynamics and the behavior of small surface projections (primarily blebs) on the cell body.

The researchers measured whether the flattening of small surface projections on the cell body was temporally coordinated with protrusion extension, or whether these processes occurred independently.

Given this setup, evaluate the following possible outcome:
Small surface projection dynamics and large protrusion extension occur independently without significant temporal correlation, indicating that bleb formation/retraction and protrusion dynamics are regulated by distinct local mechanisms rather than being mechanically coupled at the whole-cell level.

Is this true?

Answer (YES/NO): NO